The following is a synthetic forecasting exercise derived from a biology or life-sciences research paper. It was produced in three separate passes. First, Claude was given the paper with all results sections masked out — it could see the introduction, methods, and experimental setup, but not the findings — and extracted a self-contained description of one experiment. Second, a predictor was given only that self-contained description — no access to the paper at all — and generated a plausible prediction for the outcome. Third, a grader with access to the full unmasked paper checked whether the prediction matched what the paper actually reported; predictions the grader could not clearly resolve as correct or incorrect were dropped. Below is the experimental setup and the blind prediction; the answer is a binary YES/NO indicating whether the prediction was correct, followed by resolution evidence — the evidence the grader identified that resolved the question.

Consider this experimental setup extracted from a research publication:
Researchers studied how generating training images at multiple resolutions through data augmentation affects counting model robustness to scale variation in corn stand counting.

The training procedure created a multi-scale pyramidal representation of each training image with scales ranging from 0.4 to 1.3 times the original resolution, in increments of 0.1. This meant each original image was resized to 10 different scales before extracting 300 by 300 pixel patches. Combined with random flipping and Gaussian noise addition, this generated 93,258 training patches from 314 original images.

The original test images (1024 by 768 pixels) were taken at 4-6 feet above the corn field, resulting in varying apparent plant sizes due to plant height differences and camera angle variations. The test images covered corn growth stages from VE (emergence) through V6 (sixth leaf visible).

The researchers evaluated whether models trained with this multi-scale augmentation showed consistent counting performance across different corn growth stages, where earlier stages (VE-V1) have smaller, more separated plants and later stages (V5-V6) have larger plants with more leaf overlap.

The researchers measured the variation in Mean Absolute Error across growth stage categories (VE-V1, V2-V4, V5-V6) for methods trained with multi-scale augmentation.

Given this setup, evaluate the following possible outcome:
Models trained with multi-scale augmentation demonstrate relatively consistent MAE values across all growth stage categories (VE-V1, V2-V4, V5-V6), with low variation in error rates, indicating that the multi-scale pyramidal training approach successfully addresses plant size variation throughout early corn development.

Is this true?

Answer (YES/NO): NO